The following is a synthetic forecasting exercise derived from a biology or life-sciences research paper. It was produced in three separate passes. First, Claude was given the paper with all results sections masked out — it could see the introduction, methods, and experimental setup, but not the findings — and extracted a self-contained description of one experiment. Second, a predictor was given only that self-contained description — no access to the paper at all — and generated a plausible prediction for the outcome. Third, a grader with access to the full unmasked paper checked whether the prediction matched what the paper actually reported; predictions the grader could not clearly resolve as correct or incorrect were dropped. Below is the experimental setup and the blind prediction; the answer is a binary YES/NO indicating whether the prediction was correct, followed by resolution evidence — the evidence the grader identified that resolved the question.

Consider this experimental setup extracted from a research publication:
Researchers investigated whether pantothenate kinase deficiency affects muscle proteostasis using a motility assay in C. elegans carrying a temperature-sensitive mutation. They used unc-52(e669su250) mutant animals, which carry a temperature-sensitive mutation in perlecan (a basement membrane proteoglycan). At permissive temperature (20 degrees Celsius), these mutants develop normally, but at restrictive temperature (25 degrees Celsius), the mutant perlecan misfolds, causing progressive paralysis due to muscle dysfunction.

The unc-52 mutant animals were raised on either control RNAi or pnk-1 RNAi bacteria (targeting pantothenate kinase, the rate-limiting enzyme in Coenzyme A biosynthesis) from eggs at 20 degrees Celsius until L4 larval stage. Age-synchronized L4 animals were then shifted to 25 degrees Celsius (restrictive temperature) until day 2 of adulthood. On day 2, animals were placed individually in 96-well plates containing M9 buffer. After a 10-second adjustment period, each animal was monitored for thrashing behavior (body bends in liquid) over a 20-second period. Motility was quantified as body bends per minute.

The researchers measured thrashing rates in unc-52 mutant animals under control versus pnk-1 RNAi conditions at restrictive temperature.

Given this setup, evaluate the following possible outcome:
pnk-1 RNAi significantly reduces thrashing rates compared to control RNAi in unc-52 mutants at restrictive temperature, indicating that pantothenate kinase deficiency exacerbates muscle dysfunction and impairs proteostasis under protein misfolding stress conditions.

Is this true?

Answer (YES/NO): NO